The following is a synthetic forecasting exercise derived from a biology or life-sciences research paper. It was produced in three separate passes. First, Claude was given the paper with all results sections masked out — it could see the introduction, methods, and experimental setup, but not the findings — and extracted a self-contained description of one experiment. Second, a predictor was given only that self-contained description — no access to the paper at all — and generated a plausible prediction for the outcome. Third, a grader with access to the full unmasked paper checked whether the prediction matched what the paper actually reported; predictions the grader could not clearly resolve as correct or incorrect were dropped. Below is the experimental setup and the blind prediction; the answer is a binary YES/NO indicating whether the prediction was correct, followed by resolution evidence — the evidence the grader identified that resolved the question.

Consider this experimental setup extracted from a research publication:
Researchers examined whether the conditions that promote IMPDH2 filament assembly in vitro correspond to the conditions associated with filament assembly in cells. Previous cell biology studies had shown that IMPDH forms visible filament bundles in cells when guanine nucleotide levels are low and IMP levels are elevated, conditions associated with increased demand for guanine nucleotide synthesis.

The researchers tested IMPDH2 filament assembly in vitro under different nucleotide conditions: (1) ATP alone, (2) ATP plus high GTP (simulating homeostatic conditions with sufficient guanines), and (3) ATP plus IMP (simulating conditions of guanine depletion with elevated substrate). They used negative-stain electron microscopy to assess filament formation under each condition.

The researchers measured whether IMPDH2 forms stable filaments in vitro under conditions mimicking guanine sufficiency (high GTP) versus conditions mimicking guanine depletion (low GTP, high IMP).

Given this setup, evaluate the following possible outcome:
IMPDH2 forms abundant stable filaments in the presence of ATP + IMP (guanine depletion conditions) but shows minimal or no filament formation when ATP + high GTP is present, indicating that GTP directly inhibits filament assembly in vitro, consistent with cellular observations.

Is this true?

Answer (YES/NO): YES